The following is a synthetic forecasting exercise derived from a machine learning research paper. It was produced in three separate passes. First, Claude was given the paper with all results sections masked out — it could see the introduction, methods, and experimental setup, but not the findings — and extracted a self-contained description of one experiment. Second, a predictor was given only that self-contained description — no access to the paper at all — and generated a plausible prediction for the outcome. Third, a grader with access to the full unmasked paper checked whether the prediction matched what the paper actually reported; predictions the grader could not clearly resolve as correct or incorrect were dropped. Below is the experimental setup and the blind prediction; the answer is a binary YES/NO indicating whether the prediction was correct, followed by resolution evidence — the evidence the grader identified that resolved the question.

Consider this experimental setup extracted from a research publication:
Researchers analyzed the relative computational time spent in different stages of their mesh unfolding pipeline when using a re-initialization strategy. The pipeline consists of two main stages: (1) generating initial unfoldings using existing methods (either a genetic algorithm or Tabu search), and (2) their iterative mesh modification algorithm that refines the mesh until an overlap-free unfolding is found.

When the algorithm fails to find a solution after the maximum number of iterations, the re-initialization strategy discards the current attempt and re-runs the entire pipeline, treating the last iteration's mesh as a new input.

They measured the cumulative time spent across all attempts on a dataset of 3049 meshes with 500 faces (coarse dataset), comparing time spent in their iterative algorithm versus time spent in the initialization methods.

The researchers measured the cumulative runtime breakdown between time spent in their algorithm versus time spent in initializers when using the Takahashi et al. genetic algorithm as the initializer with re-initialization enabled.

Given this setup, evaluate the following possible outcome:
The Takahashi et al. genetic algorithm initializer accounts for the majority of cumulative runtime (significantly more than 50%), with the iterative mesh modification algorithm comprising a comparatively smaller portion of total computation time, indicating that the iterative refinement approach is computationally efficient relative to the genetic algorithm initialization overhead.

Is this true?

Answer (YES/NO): NO